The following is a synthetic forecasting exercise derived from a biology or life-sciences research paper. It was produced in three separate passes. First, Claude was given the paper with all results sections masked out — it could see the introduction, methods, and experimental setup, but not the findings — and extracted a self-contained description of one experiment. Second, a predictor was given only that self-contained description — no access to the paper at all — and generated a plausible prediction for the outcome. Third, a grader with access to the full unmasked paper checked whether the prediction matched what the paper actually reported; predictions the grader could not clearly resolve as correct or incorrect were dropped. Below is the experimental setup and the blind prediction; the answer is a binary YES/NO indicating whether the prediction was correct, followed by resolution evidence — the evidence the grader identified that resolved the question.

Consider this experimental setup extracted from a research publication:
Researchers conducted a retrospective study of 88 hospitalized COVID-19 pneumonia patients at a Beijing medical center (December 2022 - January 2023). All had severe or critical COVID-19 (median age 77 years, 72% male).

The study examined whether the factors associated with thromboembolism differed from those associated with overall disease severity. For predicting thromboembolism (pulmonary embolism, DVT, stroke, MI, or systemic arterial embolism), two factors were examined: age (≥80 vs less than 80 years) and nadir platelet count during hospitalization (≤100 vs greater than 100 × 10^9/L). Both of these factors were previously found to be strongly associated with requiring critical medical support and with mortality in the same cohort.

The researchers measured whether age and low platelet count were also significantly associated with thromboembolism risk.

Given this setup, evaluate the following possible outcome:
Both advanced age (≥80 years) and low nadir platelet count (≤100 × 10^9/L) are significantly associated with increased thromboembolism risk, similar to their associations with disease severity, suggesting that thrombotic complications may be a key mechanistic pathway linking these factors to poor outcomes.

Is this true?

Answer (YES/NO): NO